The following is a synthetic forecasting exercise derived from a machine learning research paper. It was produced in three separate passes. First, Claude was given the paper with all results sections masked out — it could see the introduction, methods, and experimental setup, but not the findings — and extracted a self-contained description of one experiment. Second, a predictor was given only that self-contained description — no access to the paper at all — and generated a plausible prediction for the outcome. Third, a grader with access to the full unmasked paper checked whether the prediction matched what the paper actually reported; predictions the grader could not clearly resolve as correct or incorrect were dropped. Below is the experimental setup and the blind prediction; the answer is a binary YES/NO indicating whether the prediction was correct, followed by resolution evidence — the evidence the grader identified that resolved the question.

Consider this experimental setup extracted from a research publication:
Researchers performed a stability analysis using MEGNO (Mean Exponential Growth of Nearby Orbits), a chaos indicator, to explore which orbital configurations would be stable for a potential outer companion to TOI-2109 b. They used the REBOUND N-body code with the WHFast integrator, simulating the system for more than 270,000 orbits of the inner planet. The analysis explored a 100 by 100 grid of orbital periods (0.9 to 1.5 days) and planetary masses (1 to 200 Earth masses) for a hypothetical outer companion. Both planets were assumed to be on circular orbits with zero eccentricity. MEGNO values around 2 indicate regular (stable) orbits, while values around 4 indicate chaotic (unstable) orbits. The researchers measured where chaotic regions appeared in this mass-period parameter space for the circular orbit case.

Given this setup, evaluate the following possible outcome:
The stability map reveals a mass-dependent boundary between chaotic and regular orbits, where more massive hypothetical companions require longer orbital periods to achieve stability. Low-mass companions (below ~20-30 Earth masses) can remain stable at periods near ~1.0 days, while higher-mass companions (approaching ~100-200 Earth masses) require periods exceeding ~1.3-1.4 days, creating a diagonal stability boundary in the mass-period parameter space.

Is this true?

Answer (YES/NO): NO